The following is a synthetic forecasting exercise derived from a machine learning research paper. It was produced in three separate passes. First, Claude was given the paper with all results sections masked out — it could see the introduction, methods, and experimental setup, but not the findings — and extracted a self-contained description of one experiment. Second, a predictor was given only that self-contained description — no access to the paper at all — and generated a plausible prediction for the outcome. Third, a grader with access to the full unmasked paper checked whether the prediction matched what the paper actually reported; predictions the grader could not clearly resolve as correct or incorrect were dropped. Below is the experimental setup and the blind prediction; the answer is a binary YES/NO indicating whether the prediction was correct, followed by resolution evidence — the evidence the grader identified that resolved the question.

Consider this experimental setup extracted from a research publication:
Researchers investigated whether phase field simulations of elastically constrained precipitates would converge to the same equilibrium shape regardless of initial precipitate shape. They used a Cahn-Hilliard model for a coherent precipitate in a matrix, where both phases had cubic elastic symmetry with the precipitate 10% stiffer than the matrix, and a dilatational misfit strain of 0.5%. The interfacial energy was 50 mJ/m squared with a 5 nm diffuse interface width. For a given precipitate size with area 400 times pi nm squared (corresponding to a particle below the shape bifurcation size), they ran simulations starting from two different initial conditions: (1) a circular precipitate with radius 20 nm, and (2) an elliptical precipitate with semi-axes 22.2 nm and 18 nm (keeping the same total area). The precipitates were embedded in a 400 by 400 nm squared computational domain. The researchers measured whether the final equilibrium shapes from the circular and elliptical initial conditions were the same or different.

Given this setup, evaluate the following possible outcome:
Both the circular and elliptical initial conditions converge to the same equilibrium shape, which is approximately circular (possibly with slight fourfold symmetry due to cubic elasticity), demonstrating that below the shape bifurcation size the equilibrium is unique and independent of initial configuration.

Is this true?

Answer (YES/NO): YES